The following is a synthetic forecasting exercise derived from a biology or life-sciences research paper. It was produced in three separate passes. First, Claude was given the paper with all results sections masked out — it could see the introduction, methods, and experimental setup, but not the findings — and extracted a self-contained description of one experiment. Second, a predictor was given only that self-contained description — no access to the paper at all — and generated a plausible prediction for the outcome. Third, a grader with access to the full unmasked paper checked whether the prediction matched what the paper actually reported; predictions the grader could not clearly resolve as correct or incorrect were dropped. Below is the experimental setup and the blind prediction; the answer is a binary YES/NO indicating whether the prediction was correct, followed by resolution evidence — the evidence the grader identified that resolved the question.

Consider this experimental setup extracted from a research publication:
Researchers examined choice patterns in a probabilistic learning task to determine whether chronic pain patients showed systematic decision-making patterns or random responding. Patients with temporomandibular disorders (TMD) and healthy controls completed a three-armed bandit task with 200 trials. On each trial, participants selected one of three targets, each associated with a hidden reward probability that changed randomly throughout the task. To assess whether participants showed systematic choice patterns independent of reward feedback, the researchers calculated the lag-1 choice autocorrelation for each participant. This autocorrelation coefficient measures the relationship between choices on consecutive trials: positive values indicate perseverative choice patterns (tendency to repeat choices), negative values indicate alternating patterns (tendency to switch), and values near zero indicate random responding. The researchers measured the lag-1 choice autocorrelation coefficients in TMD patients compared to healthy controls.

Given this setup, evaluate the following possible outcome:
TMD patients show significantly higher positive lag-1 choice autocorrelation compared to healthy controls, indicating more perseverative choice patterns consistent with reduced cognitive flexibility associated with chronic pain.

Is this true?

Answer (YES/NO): NO